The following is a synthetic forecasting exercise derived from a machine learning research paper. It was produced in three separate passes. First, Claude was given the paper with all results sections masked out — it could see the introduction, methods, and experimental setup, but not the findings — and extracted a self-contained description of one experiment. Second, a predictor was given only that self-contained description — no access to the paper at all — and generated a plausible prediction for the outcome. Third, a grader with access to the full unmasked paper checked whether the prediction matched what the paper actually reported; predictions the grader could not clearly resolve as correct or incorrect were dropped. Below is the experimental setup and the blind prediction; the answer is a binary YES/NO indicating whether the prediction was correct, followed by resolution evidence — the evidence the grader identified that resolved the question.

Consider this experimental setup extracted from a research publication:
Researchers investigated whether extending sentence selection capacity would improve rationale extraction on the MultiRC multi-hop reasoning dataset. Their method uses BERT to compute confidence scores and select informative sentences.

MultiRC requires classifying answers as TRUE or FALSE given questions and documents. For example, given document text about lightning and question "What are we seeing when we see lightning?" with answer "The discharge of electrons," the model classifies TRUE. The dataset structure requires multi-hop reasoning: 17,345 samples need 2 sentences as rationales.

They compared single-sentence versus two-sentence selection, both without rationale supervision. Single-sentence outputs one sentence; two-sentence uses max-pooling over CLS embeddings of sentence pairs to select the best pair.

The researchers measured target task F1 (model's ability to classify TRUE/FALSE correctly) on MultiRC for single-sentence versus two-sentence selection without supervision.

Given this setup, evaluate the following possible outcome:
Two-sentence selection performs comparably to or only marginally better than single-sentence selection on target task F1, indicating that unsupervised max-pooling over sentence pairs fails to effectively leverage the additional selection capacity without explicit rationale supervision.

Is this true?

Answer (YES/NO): YES